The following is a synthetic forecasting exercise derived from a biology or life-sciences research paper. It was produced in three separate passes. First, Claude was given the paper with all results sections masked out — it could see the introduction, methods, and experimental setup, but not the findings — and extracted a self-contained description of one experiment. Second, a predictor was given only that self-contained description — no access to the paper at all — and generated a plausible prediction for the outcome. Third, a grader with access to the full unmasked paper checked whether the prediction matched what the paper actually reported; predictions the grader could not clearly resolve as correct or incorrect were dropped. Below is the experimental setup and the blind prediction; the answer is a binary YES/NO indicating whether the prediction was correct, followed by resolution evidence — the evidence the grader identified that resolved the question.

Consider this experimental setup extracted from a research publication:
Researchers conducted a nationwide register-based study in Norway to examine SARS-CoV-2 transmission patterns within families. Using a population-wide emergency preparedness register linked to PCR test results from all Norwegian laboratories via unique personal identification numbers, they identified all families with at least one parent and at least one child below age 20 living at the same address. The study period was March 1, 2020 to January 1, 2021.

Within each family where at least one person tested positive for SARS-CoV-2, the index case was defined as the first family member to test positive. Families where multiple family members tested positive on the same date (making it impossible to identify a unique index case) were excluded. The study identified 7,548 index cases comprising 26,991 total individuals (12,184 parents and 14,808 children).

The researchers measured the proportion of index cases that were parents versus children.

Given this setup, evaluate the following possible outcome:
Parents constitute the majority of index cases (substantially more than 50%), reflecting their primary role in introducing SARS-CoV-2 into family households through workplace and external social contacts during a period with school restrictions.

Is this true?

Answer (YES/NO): YES